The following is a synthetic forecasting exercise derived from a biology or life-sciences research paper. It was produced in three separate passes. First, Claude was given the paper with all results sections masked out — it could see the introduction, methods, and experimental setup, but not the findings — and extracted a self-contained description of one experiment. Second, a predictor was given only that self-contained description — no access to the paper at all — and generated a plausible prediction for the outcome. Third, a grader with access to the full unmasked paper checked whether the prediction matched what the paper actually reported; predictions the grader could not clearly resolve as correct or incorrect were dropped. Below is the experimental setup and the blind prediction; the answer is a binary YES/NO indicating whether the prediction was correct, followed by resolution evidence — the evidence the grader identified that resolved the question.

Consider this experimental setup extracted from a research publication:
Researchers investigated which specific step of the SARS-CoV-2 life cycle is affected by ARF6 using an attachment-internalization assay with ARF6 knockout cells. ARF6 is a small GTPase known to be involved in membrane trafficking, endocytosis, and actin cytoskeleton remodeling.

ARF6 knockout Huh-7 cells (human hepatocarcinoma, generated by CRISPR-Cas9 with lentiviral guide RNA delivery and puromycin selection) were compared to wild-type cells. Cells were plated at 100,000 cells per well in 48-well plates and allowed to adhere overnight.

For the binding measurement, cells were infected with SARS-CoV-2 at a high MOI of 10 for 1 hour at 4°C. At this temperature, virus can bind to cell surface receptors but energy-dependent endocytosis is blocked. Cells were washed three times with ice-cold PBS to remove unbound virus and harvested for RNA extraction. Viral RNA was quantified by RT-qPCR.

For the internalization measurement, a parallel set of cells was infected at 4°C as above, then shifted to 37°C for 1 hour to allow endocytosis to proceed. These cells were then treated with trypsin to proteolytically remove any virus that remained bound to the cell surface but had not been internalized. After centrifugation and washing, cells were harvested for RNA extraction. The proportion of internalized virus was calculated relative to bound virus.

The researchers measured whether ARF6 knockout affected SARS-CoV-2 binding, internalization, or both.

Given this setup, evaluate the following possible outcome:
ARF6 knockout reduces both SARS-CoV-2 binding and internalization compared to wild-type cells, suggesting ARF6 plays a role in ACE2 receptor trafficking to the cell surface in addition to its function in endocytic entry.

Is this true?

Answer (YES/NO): NO